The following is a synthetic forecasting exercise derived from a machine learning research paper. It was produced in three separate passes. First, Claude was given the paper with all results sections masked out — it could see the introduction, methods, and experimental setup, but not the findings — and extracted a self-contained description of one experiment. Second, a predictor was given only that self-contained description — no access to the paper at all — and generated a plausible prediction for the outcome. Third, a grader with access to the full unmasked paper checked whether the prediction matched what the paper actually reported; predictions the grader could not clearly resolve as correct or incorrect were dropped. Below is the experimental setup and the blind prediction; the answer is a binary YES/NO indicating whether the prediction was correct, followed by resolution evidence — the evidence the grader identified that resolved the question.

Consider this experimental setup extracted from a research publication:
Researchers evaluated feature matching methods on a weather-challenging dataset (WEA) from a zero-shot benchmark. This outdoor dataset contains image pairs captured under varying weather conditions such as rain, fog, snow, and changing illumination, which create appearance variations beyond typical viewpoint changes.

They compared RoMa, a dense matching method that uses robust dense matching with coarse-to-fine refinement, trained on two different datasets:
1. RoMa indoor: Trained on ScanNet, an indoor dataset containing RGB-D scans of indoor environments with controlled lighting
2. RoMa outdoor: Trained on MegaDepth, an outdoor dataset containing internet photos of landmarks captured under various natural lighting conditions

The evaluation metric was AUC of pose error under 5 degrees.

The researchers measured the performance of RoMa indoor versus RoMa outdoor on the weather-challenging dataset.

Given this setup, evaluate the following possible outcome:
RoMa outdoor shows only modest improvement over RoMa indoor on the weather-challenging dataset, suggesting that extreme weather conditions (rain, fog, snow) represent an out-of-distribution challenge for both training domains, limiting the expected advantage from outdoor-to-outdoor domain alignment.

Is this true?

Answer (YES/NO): NO